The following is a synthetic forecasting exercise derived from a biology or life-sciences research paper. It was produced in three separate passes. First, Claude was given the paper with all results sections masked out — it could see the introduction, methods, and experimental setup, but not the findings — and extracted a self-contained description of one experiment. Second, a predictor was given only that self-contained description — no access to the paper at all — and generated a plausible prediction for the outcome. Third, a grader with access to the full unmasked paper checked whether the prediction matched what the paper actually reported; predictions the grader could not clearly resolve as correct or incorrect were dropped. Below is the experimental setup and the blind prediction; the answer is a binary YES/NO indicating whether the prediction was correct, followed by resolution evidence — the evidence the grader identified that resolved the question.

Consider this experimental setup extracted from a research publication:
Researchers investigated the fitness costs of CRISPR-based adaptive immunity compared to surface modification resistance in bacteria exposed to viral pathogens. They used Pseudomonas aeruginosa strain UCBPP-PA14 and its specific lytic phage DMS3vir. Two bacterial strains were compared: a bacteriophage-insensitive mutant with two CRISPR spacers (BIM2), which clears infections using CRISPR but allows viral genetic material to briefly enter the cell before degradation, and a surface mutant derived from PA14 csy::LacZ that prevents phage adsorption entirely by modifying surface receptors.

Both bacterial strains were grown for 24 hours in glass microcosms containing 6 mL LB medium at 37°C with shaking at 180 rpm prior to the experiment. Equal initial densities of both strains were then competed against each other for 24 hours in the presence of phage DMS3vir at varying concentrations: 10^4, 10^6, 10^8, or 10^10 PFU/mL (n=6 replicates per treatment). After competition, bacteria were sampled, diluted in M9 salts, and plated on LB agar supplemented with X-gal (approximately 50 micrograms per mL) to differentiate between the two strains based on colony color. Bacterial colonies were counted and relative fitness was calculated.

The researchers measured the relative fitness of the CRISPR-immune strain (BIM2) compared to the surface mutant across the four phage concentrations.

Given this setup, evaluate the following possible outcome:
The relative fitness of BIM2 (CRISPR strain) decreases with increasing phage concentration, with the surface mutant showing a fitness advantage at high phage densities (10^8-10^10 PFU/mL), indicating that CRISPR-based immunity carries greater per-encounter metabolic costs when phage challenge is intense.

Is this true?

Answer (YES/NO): YES